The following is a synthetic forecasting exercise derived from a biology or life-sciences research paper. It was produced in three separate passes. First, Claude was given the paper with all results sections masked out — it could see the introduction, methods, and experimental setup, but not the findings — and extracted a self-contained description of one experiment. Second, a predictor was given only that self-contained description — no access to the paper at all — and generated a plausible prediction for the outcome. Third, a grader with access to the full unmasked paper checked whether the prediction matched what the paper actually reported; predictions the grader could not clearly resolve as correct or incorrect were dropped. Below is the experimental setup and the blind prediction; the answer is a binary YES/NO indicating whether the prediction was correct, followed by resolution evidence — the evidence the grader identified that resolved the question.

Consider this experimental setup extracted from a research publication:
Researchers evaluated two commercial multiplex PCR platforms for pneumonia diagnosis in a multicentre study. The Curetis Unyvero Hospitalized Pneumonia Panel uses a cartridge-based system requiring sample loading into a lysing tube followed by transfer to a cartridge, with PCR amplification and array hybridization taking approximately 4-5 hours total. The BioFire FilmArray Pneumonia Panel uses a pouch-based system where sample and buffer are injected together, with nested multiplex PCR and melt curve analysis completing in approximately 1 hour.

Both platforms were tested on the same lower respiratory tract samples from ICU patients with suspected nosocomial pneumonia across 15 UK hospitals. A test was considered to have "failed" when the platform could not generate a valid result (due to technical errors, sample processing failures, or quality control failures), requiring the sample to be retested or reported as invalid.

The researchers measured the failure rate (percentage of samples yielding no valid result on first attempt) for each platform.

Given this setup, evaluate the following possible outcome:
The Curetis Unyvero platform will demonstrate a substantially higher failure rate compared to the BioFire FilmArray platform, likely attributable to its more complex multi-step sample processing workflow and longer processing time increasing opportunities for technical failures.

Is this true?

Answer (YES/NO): YES